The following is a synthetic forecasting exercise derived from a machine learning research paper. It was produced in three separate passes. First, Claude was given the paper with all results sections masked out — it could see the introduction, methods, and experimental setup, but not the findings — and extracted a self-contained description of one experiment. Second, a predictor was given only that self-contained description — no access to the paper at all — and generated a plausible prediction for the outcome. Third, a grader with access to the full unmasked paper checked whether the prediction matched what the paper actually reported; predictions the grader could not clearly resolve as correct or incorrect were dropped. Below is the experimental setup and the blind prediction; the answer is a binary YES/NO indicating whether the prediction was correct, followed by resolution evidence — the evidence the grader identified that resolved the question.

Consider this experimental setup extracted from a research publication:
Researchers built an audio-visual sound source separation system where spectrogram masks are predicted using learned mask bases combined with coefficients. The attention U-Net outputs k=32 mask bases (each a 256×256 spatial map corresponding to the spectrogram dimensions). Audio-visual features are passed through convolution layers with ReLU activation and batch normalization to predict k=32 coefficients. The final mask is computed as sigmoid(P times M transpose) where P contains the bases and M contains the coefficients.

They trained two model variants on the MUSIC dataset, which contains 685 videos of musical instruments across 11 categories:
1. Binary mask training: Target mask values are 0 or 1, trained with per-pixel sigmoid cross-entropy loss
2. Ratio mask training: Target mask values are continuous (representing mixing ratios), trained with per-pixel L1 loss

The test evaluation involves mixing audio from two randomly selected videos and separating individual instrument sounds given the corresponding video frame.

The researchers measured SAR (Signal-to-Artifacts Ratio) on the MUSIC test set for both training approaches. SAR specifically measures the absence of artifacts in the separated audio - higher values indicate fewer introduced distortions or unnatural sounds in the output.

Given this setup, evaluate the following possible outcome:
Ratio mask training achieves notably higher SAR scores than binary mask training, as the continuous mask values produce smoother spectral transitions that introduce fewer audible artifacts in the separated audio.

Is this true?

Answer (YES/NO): YES